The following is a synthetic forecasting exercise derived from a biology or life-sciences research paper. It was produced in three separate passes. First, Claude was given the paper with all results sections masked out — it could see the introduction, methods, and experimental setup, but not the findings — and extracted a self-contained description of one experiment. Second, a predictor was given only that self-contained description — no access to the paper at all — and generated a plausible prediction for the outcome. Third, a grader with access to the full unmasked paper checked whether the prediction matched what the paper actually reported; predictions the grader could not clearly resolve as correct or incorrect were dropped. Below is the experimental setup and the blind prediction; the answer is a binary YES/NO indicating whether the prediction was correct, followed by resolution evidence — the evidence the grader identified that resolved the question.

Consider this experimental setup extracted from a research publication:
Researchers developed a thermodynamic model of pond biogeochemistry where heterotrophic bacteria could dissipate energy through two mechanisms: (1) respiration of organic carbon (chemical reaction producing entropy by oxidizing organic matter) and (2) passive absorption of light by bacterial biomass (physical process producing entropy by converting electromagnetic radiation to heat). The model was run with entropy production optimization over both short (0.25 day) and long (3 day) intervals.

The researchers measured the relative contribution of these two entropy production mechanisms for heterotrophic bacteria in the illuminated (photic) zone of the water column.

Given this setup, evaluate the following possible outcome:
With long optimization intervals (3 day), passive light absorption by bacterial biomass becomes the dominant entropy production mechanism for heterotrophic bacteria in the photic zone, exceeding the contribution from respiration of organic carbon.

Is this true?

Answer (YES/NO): YES